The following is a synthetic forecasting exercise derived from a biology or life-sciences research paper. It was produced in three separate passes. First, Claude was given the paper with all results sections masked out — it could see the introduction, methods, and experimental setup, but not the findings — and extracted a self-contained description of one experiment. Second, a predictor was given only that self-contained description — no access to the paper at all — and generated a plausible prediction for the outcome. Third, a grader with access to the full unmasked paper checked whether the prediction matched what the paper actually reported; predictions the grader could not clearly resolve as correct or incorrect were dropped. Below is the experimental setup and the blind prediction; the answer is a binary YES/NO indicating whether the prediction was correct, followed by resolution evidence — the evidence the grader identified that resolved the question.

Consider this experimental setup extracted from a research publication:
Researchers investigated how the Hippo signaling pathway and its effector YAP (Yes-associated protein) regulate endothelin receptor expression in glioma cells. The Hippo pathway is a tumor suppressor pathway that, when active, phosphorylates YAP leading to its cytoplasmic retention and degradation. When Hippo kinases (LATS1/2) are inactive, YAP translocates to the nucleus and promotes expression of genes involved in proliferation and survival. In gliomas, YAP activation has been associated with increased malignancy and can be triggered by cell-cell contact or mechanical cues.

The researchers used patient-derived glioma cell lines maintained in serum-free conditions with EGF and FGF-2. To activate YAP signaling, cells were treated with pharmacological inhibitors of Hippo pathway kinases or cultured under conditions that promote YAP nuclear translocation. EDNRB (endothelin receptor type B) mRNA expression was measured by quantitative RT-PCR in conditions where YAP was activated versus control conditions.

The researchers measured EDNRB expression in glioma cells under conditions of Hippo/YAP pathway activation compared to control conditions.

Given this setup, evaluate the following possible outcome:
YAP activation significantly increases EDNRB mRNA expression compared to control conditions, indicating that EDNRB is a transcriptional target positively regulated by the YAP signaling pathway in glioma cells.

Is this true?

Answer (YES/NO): NO